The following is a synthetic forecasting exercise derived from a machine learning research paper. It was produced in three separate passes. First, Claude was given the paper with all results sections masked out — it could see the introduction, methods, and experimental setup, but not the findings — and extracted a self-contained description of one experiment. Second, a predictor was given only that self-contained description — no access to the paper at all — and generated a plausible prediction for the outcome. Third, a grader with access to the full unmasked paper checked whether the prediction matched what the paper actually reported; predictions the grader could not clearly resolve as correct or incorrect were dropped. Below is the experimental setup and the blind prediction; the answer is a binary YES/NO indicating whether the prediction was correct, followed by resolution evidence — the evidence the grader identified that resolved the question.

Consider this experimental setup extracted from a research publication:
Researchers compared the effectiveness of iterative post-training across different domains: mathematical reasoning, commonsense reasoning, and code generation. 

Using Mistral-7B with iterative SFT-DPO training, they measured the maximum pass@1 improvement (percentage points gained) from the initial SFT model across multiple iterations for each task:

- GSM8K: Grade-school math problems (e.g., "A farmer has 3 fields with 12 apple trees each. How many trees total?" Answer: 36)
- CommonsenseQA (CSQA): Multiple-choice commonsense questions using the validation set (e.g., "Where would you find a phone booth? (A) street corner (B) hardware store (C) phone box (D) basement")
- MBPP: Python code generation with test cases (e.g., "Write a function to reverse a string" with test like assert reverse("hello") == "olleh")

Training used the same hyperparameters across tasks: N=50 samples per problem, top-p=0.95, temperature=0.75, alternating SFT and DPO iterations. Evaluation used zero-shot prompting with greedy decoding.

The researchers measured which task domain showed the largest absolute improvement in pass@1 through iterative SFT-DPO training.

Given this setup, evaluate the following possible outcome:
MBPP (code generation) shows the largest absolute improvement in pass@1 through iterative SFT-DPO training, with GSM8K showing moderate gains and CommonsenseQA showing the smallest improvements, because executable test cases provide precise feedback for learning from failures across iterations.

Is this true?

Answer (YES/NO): NO